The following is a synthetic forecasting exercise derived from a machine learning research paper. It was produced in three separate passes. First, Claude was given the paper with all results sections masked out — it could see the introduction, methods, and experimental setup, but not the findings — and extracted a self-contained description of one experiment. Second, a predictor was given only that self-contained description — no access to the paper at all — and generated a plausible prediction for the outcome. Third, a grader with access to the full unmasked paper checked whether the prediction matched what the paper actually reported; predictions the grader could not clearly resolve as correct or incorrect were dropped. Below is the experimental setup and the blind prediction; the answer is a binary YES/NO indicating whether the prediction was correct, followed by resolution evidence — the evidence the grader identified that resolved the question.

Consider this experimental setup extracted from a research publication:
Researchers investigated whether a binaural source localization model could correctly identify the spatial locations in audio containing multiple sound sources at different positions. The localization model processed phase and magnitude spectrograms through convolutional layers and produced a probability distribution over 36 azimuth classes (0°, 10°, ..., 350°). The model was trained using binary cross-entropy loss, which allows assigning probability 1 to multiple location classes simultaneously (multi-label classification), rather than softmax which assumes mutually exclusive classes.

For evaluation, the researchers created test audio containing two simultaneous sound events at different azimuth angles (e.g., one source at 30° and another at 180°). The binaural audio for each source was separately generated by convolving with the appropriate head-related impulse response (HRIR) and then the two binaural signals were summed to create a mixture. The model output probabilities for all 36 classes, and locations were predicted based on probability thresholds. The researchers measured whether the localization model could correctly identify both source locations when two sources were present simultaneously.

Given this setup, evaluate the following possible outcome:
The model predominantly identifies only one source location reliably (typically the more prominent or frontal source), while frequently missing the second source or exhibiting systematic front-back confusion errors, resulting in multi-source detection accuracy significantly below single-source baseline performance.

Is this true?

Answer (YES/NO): NO